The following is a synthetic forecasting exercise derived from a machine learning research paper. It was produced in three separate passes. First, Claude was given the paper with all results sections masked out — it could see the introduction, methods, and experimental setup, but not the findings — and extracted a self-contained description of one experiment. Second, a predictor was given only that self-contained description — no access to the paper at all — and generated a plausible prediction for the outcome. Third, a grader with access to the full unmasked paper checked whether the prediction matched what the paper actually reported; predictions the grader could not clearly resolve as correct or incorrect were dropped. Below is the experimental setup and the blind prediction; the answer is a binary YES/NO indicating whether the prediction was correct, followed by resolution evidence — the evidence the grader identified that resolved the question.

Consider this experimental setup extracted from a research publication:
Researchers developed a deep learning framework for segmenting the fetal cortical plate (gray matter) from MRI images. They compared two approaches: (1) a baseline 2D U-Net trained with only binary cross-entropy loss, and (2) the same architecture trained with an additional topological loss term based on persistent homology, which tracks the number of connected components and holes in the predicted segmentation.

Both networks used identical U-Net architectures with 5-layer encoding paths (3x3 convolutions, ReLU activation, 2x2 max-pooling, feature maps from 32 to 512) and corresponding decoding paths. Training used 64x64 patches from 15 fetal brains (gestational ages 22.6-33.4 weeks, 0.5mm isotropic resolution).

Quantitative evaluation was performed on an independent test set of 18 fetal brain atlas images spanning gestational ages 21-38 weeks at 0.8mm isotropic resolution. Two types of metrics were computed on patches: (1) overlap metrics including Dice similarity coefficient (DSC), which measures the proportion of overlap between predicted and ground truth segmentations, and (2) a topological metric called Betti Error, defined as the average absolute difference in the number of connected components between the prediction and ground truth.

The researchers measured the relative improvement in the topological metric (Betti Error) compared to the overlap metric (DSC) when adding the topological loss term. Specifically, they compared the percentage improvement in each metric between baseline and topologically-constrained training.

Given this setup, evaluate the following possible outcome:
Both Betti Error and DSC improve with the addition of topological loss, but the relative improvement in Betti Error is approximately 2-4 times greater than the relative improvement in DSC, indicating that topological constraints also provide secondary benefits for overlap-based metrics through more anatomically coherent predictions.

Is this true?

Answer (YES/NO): NO